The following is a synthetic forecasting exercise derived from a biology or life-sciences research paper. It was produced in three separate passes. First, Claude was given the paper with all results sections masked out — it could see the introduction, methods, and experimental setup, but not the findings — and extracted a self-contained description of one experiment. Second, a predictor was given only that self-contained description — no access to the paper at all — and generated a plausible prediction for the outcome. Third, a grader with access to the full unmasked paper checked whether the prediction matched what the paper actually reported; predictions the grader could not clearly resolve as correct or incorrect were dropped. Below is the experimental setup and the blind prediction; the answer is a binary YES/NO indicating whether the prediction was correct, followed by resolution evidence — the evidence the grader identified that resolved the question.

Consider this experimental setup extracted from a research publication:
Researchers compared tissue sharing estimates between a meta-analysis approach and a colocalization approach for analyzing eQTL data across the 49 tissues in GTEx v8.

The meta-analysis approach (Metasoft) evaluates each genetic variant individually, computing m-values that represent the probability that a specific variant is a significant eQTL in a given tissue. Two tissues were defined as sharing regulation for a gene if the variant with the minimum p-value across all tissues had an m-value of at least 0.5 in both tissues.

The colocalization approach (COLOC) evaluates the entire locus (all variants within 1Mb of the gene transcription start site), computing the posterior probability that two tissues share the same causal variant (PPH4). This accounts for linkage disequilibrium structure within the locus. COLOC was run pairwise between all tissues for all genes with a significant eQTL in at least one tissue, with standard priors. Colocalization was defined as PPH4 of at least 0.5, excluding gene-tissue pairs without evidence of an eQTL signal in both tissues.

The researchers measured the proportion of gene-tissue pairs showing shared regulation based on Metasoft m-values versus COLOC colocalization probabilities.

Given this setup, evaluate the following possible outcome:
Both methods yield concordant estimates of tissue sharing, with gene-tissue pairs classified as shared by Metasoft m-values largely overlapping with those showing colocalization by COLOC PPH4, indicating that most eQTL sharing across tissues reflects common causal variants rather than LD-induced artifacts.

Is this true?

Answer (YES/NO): NO